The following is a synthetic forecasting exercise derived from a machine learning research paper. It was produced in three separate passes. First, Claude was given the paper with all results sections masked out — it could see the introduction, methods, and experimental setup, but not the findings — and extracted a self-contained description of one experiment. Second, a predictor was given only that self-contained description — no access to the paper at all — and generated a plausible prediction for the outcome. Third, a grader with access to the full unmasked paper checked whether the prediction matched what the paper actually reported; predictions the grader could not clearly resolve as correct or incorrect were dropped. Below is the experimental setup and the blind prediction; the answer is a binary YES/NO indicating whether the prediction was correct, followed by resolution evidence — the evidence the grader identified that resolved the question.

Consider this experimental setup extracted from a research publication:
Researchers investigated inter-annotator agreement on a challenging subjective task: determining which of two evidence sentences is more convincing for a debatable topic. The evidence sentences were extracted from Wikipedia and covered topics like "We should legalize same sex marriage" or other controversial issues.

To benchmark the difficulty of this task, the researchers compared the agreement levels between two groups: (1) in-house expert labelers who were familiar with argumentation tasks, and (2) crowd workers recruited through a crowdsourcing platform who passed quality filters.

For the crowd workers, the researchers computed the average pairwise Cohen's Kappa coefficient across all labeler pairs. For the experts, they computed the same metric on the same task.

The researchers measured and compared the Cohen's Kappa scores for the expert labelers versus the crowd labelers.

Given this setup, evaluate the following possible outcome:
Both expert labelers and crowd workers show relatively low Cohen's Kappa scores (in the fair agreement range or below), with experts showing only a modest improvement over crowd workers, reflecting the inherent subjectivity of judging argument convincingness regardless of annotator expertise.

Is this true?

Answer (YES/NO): YES